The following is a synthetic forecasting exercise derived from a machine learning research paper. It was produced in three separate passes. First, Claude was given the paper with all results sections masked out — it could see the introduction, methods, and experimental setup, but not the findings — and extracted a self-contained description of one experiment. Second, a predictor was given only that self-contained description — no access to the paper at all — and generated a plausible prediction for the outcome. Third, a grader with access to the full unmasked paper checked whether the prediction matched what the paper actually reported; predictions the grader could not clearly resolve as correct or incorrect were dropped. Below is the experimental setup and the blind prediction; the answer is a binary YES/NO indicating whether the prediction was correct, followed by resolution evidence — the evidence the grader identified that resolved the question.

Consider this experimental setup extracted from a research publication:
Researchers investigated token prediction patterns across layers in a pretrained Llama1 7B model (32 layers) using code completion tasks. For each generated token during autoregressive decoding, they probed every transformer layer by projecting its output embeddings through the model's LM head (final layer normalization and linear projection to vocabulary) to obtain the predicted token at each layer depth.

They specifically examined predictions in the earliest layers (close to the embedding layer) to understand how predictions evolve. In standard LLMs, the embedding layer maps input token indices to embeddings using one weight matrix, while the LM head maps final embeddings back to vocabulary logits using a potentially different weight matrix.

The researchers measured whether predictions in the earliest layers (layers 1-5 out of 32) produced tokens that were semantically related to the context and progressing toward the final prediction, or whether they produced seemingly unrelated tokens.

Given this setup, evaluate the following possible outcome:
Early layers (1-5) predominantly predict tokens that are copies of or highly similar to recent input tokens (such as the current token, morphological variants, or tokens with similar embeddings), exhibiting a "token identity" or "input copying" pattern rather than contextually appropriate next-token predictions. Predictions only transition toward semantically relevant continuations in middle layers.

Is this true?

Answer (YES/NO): YES